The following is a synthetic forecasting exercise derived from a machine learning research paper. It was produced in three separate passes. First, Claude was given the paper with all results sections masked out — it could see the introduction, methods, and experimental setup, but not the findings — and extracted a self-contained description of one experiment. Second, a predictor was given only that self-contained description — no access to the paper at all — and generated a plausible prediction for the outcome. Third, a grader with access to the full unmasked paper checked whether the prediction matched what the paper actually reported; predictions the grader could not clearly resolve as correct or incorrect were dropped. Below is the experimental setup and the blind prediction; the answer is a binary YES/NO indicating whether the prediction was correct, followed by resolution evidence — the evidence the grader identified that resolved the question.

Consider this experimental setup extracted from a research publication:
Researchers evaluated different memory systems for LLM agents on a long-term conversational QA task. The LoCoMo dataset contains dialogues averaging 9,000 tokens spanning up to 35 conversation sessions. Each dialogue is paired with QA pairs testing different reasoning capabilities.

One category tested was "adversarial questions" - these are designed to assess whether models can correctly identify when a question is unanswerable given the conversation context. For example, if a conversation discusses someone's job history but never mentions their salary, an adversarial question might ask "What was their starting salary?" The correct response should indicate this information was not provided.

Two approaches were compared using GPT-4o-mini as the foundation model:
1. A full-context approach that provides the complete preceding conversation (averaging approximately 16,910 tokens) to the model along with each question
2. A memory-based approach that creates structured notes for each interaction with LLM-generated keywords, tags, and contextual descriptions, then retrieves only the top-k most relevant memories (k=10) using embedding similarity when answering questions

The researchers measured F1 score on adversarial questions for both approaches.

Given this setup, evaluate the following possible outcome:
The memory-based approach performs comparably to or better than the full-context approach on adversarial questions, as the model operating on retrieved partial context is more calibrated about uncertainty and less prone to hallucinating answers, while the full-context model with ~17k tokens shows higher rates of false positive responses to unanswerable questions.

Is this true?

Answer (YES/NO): NO